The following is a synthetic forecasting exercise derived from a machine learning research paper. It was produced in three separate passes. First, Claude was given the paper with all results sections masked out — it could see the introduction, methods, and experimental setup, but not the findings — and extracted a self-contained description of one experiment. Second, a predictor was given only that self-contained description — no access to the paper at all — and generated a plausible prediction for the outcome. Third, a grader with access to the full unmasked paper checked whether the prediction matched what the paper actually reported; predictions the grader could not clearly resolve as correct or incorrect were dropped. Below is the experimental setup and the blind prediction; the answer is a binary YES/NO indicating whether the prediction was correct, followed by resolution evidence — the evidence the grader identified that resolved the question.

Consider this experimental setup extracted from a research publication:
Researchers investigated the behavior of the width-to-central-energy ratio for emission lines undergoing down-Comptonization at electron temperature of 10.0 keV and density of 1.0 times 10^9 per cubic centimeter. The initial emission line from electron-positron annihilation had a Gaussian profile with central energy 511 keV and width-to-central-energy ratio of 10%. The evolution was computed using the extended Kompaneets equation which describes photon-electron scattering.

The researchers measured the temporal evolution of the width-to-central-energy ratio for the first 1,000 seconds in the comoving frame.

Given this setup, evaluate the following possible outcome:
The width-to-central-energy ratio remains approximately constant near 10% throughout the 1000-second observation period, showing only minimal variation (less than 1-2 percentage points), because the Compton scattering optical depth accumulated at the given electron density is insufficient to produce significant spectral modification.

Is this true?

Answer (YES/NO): YES